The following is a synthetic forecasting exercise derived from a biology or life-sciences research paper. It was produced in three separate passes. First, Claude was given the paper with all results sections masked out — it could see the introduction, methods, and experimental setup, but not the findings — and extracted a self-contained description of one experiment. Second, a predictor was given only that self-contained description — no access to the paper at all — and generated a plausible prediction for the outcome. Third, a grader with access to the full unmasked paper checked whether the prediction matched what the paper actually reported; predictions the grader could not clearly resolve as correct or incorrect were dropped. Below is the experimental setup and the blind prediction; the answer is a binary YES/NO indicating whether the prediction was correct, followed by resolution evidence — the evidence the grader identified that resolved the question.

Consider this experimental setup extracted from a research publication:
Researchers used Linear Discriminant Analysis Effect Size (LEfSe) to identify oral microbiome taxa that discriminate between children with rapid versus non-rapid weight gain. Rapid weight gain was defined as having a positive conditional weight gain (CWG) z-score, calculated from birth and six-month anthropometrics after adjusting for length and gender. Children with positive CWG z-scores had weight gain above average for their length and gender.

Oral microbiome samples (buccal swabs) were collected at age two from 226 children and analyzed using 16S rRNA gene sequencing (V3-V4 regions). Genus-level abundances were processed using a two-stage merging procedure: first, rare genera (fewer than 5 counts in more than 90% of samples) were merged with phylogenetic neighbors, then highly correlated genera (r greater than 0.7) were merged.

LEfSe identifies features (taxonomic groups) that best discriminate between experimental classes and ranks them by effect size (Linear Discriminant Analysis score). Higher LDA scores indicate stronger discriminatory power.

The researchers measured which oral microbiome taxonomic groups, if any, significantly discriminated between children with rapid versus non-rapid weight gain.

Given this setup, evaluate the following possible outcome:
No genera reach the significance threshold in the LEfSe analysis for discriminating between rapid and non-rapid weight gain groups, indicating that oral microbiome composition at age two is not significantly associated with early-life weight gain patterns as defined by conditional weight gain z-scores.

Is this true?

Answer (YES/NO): NO